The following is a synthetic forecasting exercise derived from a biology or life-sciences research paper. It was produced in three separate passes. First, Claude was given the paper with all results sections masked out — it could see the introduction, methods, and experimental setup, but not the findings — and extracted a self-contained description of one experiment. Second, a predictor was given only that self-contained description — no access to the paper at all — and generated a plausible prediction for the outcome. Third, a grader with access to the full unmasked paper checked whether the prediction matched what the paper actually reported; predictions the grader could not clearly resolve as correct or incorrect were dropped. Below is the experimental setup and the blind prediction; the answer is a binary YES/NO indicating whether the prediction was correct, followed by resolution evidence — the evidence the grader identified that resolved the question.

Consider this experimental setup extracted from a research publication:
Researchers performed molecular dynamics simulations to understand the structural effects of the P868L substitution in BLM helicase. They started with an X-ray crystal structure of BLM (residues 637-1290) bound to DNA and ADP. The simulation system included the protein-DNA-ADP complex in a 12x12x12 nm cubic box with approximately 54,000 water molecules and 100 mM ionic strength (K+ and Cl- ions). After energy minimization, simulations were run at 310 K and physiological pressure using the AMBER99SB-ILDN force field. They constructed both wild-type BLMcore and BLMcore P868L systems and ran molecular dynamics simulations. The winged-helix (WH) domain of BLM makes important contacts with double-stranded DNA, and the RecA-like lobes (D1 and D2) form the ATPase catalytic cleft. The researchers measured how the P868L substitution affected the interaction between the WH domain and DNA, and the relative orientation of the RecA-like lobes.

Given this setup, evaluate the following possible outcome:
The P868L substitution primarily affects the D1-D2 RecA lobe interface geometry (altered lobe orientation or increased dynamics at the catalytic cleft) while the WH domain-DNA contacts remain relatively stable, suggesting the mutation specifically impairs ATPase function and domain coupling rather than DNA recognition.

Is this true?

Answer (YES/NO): NO